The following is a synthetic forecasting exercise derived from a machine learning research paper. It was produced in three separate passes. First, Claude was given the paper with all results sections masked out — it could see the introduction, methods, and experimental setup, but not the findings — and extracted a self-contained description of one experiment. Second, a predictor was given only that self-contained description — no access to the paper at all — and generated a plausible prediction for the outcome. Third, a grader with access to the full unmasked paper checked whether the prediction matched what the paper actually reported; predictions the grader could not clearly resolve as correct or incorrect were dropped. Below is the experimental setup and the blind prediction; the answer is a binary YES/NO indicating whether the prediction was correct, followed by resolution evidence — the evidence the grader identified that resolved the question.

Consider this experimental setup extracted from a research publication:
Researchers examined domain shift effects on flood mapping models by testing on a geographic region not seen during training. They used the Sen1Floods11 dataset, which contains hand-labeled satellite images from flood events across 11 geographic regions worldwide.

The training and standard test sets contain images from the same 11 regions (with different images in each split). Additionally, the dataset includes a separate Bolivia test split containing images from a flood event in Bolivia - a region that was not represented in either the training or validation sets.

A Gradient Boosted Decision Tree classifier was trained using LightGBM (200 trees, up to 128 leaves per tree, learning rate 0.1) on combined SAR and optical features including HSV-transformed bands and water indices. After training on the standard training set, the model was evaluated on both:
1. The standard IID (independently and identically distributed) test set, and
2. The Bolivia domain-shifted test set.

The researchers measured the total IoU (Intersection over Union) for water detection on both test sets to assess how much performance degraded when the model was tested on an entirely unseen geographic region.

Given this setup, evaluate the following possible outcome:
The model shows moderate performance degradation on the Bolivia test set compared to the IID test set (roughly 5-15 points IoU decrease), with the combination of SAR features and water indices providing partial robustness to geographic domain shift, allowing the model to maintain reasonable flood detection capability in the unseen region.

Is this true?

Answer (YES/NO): NO